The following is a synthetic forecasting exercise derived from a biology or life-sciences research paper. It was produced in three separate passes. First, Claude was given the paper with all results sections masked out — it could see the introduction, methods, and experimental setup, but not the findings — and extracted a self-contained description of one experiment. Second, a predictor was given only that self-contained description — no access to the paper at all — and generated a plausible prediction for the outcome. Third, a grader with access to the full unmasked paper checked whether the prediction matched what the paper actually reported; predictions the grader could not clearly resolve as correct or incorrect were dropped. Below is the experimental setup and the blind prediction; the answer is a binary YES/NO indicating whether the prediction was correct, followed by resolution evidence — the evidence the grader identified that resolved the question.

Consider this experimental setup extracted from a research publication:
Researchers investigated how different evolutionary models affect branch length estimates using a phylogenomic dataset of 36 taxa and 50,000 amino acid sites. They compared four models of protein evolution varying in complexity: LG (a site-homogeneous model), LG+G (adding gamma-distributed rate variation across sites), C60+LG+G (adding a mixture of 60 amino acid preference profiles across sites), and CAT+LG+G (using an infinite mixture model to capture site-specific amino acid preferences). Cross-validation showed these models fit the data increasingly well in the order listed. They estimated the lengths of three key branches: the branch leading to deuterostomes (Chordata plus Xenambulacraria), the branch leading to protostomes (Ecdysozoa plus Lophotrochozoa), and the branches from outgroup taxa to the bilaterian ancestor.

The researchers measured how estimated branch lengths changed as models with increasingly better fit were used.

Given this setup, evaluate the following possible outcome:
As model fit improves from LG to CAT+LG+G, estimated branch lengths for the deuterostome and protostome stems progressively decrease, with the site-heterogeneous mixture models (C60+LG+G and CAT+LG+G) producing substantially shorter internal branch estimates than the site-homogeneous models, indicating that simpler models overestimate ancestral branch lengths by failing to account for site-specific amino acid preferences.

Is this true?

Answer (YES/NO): NO